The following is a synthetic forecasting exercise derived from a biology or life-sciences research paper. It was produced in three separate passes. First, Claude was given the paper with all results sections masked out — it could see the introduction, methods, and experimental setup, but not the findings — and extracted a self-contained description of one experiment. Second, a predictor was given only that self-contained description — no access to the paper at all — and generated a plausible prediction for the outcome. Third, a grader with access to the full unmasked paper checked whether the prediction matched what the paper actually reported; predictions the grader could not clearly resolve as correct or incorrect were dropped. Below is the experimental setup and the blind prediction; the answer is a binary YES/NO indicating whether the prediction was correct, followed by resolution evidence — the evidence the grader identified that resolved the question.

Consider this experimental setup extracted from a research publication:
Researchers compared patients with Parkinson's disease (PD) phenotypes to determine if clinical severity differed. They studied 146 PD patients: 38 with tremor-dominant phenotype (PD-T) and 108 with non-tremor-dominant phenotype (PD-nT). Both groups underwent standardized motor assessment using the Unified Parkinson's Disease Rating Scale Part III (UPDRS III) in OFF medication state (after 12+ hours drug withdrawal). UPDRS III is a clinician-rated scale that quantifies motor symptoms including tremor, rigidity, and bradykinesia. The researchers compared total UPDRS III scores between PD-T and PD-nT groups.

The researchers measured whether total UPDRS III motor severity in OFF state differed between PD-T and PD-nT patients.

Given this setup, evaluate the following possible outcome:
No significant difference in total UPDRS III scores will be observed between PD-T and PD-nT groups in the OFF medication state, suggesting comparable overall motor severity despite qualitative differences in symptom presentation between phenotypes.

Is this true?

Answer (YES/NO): YES